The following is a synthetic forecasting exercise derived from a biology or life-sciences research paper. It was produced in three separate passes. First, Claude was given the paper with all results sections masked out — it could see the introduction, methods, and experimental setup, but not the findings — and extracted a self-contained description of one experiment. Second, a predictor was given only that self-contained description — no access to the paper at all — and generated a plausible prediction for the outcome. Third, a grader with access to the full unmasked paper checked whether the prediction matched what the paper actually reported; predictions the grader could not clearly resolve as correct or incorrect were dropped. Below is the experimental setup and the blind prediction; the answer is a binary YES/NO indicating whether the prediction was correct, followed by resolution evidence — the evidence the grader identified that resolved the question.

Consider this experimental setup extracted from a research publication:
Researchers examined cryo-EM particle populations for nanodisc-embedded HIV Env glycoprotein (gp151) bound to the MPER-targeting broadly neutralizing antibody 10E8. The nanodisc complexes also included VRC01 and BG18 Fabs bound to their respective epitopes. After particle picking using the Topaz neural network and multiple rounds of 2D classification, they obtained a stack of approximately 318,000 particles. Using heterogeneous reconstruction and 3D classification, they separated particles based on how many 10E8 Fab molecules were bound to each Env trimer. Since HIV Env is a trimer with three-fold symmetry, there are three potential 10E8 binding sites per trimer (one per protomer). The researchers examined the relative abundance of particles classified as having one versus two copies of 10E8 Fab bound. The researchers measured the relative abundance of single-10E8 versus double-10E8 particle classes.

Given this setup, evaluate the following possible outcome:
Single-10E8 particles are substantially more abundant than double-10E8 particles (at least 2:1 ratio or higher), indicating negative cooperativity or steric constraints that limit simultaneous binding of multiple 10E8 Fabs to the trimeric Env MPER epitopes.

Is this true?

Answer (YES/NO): YES